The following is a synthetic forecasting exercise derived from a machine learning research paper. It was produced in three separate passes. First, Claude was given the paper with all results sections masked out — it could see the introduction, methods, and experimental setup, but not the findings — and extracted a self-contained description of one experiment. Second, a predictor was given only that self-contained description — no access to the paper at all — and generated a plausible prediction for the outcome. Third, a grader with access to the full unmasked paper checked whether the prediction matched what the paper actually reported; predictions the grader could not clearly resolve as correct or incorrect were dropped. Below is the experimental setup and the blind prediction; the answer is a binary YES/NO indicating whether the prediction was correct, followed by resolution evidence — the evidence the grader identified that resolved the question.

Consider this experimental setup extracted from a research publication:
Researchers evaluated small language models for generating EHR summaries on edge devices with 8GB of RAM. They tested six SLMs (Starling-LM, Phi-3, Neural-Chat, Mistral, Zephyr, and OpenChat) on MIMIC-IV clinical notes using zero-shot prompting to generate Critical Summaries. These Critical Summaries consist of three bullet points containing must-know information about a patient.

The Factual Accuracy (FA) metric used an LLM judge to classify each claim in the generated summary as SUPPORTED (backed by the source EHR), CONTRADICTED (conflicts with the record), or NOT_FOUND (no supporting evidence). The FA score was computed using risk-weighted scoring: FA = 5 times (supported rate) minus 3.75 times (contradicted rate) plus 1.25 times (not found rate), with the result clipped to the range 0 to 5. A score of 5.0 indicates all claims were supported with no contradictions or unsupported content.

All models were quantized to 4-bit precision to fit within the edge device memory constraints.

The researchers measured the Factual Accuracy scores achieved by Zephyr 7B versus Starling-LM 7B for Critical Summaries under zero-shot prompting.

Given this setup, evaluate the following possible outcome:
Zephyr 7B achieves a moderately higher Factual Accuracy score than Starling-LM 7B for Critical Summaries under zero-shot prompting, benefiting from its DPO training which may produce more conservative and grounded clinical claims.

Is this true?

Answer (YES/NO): NO